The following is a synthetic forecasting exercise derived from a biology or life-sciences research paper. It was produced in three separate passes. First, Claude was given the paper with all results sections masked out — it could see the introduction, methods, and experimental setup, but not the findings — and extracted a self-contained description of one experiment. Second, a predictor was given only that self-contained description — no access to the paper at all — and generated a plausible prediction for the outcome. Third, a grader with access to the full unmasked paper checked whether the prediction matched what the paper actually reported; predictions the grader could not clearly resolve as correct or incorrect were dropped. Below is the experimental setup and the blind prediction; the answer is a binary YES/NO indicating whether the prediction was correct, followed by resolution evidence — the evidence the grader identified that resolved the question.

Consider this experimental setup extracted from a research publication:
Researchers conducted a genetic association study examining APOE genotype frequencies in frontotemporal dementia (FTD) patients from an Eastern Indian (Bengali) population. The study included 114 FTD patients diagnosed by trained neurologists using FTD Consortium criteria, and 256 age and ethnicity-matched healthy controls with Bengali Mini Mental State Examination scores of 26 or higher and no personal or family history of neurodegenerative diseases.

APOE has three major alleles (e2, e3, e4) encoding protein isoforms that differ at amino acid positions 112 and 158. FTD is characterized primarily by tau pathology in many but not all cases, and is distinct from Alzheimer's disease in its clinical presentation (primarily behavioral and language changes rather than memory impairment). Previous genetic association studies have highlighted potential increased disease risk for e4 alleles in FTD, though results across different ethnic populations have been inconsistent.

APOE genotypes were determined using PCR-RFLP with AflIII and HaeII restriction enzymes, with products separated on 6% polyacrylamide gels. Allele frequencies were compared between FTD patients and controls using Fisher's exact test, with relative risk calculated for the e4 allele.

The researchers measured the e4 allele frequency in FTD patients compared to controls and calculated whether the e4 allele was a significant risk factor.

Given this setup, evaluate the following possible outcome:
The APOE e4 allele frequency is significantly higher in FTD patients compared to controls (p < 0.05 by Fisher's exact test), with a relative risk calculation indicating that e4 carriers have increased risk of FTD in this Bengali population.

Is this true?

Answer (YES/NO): YES